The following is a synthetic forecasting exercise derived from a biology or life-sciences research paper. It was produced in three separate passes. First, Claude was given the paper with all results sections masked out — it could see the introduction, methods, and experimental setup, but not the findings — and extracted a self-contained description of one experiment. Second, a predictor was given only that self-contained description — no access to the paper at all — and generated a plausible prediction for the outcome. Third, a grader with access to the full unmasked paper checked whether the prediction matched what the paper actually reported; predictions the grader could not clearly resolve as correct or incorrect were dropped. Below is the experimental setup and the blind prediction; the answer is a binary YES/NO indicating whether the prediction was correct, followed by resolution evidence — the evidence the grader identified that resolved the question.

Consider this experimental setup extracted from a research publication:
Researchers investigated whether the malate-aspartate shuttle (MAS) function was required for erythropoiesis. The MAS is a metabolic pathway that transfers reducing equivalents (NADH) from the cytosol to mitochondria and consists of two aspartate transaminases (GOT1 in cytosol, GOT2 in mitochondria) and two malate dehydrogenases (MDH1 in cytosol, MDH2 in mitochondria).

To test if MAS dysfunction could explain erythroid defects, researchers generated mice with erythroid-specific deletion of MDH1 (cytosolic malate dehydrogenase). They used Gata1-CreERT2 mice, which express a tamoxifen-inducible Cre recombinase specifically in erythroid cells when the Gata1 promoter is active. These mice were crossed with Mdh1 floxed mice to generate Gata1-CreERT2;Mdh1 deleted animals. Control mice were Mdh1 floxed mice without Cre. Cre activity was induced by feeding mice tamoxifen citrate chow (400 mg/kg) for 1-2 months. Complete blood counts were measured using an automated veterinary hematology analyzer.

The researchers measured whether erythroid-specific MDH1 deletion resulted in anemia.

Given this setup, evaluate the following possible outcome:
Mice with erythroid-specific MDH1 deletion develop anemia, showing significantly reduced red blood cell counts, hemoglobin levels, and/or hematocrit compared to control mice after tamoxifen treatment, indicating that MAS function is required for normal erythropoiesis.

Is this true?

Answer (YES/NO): NO